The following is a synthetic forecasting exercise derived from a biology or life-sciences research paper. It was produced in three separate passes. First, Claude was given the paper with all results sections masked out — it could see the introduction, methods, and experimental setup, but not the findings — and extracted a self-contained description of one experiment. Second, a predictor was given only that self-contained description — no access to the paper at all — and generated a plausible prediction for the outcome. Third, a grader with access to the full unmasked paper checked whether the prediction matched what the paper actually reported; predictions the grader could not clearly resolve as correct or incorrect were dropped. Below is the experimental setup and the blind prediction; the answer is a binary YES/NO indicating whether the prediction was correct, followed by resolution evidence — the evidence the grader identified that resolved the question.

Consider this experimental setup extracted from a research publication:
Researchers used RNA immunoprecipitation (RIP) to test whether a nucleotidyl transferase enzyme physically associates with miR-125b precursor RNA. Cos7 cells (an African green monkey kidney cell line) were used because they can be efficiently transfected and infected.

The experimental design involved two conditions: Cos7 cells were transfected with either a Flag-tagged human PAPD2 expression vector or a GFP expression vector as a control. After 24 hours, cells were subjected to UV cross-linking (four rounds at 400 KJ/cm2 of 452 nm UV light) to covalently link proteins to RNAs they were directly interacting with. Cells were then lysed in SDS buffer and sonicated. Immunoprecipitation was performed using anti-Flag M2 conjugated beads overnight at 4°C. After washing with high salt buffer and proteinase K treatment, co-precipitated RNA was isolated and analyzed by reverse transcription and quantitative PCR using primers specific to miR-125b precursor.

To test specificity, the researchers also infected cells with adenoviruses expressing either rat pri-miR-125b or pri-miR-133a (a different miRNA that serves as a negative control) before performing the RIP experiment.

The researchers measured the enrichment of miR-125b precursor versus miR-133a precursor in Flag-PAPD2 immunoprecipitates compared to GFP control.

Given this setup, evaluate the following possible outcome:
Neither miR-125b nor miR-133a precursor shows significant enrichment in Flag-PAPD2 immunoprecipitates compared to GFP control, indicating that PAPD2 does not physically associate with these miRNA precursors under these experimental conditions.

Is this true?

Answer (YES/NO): NO